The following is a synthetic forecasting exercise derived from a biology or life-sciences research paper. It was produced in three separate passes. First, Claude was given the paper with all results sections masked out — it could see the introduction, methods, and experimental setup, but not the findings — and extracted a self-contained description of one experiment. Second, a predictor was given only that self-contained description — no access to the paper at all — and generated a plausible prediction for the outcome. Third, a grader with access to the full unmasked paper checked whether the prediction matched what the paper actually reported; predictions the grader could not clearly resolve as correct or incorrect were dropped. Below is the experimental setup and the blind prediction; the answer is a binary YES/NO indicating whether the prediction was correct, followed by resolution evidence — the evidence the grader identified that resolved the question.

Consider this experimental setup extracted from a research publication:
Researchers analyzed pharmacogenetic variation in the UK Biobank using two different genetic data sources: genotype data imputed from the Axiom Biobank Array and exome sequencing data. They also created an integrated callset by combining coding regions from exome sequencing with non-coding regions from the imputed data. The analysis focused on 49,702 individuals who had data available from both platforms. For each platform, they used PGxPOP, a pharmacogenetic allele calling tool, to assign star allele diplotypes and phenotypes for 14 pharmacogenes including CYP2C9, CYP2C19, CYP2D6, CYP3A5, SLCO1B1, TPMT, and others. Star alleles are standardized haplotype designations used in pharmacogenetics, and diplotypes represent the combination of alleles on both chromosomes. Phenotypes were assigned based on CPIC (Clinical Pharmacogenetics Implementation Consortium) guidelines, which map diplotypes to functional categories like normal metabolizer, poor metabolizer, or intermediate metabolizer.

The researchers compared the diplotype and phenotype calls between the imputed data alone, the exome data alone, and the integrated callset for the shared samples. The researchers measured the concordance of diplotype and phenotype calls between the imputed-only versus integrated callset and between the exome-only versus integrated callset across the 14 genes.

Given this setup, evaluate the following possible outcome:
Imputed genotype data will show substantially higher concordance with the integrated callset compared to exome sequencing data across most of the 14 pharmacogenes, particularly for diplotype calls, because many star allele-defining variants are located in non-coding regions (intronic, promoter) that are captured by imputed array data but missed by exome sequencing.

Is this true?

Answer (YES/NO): NO